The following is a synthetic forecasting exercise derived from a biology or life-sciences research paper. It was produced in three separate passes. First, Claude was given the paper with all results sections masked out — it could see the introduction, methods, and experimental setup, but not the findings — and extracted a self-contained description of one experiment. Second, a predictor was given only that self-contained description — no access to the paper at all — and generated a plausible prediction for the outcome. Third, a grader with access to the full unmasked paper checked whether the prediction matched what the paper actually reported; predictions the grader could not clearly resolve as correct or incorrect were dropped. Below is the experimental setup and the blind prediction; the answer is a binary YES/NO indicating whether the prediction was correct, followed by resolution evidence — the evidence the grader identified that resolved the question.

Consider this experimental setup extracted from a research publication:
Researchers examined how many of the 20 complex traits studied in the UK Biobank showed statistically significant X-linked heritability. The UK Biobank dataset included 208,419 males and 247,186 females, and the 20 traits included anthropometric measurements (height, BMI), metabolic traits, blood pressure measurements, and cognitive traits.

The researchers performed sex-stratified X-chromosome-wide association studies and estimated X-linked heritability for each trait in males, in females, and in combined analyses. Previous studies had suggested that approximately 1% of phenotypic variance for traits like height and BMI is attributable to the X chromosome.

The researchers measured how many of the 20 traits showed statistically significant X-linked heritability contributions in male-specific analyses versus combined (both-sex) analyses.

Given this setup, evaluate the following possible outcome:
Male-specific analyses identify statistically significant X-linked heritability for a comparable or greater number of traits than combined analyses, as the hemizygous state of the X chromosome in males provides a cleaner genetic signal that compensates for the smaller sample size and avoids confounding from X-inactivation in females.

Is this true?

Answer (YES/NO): YES